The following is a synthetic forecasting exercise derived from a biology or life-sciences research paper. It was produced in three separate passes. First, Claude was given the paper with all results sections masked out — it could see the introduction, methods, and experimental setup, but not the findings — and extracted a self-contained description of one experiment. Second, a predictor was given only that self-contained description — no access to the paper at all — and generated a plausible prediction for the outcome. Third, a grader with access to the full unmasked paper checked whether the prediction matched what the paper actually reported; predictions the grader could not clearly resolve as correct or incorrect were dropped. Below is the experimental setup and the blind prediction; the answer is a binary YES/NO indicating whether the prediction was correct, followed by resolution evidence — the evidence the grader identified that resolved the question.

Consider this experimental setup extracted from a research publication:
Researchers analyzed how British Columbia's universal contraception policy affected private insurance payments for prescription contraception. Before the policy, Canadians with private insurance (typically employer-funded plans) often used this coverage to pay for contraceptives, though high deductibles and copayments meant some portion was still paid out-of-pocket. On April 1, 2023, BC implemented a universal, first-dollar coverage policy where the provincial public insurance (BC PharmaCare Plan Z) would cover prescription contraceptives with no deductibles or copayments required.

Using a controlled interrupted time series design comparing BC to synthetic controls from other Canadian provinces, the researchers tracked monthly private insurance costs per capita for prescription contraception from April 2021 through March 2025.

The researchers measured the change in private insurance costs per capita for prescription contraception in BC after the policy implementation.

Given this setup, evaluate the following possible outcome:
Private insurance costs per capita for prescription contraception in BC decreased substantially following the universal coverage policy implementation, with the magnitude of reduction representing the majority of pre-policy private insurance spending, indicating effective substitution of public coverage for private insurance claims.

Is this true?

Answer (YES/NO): YES